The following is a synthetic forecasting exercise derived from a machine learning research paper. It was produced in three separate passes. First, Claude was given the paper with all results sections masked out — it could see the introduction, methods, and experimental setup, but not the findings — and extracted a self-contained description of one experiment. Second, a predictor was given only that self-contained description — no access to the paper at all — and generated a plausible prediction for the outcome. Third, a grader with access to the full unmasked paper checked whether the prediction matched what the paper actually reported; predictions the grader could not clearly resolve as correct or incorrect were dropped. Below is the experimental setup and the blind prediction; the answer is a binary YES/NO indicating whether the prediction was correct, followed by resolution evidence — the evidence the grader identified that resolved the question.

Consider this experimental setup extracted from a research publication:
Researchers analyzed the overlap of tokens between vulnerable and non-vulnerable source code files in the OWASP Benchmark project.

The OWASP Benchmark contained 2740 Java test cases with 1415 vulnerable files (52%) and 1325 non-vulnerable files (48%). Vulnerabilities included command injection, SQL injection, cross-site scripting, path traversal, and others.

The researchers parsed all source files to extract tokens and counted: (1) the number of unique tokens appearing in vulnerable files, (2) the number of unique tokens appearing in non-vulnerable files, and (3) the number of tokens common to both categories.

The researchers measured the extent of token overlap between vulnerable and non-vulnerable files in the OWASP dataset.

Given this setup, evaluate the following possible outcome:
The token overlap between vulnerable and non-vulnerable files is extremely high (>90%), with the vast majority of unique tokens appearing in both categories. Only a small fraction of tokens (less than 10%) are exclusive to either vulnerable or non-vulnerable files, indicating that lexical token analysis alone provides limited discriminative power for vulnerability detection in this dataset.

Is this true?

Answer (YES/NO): NO